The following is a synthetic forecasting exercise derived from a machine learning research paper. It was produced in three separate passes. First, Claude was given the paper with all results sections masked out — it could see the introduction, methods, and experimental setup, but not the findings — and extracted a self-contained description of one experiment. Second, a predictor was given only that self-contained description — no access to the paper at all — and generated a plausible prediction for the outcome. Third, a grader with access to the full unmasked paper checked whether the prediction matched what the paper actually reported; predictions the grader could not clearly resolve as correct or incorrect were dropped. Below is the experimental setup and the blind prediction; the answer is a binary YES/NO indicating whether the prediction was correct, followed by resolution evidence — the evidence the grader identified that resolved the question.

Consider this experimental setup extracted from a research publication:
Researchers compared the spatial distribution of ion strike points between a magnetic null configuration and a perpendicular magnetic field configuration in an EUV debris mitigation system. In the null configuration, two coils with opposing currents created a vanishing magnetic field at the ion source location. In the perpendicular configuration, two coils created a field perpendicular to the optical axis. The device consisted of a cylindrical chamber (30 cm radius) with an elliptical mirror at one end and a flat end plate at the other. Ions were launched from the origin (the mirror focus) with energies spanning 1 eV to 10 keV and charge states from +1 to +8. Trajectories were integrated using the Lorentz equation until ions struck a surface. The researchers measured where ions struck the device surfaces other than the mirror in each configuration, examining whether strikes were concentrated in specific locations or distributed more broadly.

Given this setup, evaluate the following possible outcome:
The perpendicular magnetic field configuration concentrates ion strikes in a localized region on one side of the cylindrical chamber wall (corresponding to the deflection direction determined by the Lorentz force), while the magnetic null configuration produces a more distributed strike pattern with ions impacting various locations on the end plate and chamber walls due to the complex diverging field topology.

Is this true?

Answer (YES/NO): NO